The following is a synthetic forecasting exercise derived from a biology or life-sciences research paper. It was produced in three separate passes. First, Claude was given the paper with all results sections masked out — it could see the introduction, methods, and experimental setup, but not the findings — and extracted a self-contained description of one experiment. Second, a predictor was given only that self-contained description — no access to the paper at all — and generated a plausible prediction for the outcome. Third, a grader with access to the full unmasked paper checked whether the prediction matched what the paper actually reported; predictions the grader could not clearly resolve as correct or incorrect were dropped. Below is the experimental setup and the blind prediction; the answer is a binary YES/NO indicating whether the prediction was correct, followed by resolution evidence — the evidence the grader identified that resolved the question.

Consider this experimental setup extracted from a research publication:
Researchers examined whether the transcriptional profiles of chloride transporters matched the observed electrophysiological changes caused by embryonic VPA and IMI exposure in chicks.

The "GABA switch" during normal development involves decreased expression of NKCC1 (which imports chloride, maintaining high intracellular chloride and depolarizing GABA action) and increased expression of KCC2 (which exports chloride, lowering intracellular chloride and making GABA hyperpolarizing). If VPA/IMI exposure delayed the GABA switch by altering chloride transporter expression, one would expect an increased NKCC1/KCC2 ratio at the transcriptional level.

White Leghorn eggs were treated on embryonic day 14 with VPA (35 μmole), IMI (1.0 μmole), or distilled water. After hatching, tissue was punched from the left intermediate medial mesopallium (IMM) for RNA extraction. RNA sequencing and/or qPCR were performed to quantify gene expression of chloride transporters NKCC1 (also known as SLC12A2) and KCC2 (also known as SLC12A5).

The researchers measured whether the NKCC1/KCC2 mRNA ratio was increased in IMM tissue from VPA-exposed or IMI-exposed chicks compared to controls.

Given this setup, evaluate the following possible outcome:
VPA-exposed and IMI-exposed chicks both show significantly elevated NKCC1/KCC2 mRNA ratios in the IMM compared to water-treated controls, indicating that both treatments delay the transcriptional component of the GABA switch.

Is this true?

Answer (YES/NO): NO